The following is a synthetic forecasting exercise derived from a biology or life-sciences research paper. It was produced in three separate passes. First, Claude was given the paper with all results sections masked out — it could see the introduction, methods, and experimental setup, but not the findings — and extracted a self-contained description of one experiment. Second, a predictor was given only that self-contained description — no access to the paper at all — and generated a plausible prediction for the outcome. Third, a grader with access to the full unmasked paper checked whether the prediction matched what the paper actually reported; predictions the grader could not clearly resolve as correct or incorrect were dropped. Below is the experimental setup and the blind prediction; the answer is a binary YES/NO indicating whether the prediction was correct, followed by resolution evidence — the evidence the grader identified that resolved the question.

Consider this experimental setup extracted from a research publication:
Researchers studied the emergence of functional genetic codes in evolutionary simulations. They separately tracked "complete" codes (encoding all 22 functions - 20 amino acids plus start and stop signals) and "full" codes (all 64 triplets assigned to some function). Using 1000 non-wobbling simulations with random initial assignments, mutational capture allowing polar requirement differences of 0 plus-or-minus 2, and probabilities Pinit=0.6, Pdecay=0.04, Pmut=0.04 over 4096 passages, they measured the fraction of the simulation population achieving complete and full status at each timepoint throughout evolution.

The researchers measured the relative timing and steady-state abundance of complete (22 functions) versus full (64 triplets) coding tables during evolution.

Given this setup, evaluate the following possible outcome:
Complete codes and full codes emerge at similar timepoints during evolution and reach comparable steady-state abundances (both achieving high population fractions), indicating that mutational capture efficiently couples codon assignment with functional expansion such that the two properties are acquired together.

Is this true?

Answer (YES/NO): NO